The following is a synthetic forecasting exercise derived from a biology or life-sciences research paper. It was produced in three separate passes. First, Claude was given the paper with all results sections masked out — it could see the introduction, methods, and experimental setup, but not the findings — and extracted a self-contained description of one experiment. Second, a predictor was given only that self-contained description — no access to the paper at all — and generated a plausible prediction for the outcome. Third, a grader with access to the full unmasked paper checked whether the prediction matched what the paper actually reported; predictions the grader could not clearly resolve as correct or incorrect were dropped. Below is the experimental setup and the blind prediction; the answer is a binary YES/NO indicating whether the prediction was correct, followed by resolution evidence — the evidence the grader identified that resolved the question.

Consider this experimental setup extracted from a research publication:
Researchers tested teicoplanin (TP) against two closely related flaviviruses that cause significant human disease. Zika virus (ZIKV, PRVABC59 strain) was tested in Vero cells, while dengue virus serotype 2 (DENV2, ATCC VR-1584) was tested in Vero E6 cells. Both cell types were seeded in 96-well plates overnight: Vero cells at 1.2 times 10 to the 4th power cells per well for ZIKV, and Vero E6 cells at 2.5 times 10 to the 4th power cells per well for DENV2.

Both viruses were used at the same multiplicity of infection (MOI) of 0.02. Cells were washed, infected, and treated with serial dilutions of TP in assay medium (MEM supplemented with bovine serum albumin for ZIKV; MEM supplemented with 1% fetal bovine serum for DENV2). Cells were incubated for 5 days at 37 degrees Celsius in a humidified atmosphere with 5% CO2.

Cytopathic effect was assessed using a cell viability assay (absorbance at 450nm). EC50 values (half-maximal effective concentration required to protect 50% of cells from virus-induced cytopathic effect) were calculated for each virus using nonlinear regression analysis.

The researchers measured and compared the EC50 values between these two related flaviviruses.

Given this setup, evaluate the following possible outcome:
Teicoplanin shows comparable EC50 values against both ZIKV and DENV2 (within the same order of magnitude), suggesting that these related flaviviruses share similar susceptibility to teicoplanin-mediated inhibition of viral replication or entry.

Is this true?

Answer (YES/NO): NO